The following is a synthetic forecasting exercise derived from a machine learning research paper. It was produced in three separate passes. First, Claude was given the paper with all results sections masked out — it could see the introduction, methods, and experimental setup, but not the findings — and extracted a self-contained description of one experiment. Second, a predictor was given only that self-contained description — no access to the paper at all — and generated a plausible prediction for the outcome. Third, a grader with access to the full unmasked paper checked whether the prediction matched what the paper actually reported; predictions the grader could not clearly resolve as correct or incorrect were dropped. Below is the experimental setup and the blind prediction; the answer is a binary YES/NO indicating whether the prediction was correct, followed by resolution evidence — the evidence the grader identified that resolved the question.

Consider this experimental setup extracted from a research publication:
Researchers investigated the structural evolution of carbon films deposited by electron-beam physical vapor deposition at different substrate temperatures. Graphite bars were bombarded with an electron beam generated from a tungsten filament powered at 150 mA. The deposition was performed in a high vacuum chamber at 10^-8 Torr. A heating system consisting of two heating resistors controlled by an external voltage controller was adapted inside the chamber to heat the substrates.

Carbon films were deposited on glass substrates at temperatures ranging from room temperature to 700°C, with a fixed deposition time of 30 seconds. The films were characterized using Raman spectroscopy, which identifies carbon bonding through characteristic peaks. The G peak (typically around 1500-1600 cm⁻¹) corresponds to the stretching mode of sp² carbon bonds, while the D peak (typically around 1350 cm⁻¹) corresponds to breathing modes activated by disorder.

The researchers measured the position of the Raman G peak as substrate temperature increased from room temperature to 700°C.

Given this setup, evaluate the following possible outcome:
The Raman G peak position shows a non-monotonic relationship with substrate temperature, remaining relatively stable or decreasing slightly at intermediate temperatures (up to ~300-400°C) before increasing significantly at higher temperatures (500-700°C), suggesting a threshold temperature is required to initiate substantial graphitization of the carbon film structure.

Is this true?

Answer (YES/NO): NO